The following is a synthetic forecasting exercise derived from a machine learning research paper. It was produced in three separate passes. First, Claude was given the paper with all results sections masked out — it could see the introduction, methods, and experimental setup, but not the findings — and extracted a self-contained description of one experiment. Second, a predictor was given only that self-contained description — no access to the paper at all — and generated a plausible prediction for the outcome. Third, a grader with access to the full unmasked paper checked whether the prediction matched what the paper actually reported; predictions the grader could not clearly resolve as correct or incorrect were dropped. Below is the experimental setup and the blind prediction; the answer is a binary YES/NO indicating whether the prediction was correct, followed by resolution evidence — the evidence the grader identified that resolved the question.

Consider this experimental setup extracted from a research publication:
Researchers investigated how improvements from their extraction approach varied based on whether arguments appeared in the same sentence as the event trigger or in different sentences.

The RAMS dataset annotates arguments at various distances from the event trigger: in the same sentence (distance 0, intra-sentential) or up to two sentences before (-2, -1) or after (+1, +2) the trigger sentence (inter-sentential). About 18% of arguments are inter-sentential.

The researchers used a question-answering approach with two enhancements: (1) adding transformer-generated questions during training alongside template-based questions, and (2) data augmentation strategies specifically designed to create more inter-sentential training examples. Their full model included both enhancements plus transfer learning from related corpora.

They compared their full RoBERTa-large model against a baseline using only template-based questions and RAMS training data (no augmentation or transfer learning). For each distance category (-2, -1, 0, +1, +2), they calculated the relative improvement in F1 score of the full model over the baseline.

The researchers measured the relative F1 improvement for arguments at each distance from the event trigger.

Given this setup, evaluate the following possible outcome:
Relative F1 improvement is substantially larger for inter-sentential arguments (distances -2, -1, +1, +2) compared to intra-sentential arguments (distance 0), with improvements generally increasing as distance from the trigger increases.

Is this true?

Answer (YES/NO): NO